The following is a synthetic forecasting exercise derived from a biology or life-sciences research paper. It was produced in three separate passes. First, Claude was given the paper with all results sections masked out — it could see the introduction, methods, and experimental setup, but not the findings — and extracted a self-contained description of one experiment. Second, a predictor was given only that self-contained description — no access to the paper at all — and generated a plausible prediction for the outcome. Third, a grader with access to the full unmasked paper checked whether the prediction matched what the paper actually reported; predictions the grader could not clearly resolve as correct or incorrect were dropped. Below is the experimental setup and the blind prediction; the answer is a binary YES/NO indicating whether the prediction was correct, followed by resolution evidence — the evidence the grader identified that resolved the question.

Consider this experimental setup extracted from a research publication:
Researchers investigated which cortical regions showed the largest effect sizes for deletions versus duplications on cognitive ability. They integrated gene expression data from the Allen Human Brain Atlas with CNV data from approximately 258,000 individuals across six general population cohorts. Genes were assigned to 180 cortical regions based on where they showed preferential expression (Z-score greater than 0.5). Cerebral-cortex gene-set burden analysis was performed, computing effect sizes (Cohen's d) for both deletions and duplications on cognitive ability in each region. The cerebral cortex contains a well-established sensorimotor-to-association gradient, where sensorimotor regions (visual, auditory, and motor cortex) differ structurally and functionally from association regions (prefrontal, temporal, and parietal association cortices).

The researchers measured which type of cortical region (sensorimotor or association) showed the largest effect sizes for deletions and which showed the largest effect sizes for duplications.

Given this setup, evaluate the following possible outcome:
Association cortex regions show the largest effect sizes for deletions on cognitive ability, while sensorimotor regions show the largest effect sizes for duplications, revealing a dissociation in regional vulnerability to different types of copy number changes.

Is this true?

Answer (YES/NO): NO